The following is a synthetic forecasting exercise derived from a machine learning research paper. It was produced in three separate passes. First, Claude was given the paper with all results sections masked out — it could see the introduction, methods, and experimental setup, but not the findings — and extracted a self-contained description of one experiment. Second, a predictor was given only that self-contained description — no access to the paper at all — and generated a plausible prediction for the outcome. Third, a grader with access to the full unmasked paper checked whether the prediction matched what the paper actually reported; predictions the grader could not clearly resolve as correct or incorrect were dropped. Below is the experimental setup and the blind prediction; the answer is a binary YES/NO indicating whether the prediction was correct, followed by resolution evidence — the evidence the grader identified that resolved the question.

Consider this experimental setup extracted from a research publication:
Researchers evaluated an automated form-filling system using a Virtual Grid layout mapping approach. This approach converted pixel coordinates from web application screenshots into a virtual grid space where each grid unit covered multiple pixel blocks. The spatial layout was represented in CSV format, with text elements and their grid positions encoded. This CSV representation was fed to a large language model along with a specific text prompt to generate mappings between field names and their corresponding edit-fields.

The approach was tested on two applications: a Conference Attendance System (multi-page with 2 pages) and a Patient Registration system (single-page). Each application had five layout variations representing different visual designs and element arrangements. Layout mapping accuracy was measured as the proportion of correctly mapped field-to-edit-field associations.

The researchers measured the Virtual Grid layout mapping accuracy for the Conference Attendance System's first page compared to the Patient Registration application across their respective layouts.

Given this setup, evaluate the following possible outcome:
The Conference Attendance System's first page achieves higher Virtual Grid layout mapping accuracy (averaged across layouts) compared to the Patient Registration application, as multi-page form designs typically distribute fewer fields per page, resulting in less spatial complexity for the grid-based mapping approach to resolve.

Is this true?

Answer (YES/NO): YES